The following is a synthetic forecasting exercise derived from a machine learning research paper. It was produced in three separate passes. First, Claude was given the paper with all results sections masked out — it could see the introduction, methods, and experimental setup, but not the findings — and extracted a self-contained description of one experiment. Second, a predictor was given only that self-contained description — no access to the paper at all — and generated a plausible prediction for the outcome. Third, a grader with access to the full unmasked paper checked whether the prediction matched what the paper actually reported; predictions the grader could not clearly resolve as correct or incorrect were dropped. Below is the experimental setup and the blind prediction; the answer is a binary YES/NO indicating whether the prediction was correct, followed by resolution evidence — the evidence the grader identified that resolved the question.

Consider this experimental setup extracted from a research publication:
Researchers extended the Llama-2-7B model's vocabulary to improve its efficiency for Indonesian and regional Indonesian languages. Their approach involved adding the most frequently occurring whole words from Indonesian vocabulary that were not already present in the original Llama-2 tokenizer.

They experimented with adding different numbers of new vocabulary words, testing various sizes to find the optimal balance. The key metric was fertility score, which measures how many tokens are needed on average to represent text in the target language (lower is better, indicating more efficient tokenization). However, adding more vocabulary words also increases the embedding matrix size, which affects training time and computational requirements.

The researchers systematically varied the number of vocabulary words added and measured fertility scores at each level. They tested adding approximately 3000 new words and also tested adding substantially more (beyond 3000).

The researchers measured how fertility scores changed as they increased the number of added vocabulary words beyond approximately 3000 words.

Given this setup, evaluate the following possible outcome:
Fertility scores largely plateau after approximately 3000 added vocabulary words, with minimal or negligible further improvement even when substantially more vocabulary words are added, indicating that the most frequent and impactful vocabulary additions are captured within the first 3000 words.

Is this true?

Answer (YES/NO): YES